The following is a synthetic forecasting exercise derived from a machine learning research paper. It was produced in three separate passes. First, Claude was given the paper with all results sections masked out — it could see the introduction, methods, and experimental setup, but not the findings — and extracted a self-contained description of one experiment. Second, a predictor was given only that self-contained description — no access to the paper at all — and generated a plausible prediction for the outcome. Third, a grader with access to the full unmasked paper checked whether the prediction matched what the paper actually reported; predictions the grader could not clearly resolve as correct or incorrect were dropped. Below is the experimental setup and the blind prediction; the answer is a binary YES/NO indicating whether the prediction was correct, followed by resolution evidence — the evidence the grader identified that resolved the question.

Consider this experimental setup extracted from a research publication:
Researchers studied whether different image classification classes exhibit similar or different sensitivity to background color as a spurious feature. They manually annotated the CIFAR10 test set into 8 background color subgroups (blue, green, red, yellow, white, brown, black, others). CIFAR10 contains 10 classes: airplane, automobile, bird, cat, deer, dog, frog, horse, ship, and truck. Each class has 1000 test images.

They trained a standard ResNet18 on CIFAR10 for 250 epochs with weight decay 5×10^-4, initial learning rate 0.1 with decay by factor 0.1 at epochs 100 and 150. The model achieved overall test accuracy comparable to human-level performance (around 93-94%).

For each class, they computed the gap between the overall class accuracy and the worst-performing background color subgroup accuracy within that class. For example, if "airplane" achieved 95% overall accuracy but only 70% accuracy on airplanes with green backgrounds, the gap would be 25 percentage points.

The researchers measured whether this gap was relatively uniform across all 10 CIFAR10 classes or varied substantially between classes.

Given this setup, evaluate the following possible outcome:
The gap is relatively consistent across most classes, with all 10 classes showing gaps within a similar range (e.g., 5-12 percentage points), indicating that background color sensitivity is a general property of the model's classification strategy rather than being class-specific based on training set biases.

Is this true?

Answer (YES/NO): NO